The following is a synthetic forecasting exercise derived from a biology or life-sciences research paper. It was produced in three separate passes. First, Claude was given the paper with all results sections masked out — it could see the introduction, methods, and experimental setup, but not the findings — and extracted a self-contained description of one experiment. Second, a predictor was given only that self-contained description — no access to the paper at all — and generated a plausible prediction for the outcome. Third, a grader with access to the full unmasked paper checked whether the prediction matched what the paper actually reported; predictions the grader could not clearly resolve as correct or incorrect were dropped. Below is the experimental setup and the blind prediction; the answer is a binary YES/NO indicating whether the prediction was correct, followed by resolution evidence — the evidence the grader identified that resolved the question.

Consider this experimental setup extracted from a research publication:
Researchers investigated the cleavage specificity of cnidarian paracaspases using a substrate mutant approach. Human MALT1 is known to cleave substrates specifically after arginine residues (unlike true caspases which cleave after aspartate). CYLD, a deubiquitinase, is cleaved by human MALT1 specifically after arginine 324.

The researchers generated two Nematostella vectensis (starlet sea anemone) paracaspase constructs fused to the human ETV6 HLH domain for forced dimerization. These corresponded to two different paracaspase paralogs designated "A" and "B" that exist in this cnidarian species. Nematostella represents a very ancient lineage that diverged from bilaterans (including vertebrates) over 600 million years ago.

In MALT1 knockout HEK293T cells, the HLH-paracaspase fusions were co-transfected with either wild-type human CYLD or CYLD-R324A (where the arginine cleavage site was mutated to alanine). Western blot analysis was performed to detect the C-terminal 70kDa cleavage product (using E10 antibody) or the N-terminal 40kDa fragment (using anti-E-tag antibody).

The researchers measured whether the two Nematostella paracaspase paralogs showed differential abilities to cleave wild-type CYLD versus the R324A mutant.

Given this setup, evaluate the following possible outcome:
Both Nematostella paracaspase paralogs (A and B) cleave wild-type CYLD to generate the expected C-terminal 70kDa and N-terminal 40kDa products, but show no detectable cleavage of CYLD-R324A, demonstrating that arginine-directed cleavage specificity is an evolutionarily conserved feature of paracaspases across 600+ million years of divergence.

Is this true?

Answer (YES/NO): NO